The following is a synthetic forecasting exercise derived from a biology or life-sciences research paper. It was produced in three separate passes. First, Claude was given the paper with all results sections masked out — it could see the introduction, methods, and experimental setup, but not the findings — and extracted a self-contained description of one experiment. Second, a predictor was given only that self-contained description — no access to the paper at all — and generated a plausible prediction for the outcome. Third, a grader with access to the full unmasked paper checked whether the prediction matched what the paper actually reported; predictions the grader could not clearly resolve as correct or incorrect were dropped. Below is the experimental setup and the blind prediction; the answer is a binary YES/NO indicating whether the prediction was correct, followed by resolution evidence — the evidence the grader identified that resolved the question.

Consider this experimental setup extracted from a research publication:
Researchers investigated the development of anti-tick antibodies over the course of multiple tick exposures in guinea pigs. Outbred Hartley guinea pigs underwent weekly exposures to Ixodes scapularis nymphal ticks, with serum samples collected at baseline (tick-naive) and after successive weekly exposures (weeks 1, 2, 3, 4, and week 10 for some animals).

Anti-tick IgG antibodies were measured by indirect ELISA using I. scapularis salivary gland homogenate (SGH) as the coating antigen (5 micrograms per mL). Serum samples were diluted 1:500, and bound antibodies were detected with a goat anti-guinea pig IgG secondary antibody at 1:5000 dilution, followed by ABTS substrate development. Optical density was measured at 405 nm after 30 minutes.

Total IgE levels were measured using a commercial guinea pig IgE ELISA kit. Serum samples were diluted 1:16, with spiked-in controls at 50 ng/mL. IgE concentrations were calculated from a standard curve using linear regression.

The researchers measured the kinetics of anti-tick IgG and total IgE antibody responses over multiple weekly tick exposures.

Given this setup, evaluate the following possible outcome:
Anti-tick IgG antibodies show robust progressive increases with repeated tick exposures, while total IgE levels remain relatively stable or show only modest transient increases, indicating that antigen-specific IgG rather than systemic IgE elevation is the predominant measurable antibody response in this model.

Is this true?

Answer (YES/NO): NO